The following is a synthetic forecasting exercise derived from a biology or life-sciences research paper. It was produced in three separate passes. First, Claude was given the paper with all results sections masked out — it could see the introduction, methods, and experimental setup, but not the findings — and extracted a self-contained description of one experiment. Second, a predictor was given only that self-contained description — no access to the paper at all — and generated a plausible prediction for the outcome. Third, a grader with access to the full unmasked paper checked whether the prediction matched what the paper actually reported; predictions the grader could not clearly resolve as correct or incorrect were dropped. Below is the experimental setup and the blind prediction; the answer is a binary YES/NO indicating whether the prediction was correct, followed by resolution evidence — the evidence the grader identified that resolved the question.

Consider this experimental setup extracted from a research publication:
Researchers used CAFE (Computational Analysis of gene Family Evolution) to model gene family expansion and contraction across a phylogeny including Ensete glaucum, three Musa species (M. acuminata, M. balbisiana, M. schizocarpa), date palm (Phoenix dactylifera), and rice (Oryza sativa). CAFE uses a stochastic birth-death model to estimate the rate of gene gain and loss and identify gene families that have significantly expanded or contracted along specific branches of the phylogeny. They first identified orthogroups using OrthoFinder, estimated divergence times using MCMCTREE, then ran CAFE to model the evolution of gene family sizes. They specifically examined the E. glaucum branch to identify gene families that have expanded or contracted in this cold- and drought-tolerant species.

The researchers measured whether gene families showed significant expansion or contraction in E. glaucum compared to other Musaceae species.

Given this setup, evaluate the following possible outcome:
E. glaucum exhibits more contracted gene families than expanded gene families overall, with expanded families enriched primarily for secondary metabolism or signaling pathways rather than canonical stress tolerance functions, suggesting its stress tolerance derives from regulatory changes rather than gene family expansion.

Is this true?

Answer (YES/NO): NO